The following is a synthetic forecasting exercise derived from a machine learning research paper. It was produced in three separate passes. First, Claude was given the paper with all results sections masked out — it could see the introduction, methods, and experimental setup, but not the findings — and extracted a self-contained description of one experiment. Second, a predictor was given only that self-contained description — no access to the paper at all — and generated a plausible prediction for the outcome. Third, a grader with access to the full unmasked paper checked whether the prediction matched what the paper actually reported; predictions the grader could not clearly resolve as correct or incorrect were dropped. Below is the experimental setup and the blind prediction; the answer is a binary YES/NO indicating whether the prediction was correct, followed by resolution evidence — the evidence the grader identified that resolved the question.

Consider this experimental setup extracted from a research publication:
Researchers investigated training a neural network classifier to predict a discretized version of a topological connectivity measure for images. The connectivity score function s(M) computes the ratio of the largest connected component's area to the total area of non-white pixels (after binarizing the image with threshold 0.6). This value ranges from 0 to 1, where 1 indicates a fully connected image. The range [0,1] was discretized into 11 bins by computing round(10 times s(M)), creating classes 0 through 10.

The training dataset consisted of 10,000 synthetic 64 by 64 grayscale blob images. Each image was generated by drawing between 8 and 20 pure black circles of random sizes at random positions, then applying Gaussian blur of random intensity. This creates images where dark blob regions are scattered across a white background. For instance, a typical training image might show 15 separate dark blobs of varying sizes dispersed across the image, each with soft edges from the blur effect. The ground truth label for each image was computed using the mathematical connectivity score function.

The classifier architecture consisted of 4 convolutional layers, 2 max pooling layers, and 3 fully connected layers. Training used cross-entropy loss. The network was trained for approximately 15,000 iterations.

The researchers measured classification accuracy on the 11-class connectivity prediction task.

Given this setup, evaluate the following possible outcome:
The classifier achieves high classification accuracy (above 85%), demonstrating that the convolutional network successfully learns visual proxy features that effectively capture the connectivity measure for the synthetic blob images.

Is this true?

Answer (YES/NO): NO